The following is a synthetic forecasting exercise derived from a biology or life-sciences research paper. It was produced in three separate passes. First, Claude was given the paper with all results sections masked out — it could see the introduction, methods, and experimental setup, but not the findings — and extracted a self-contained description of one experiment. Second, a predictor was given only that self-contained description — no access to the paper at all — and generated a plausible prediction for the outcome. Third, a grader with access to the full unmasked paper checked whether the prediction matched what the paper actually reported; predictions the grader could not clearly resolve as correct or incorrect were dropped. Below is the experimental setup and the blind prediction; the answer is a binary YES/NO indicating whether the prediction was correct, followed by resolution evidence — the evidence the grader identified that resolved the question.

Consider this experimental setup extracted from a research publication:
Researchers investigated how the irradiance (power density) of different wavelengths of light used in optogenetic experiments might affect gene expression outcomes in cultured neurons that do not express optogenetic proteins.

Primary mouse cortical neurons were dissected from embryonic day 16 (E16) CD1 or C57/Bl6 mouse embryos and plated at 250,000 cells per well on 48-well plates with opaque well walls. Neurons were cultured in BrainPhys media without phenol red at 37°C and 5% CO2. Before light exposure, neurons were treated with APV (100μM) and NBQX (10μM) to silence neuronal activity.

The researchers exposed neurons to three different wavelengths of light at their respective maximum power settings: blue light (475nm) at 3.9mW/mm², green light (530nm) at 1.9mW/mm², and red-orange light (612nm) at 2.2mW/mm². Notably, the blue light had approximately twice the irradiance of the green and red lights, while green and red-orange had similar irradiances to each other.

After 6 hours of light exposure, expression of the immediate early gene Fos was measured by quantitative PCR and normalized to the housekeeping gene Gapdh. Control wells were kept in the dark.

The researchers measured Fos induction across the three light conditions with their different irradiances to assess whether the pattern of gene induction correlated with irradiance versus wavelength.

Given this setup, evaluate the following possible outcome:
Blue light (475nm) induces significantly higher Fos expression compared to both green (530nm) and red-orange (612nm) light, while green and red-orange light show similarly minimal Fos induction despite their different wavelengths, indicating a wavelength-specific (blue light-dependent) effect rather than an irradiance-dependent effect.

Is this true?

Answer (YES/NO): YES